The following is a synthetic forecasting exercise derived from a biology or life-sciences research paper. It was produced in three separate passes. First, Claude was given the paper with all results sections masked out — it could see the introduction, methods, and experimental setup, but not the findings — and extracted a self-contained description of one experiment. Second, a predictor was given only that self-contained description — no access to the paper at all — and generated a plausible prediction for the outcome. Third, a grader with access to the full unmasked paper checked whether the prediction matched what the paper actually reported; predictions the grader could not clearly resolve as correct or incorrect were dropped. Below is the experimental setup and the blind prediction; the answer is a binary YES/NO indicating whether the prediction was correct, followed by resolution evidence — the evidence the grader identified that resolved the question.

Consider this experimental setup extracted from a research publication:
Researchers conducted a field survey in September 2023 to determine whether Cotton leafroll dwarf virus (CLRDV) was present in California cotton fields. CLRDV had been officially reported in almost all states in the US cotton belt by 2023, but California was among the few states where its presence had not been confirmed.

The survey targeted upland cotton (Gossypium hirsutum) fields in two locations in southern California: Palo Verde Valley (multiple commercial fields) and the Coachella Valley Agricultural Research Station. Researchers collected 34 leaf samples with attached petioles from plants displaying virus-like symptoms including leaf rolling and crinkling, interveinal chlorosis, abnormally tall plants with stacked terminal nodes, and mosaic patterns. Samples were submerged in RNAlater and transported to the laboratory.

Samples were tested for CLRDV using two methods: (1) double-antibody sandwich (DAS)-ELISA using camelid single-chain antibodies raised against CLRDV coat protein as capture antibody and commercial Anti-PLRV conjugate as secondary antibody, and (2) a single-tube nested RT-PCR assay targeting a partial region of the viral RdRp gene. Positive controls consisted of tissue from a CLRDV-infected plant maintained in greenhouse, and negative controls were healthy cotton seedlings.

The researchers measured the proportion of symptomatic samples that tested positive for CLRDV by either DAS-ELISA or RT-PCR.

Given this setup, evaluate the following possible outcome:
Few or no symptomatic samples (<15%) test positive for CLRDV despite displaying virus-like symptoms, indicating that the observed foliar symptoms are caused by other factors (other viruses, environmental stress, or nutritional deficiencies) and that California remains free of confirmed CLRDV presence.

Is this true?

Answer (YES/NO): NO